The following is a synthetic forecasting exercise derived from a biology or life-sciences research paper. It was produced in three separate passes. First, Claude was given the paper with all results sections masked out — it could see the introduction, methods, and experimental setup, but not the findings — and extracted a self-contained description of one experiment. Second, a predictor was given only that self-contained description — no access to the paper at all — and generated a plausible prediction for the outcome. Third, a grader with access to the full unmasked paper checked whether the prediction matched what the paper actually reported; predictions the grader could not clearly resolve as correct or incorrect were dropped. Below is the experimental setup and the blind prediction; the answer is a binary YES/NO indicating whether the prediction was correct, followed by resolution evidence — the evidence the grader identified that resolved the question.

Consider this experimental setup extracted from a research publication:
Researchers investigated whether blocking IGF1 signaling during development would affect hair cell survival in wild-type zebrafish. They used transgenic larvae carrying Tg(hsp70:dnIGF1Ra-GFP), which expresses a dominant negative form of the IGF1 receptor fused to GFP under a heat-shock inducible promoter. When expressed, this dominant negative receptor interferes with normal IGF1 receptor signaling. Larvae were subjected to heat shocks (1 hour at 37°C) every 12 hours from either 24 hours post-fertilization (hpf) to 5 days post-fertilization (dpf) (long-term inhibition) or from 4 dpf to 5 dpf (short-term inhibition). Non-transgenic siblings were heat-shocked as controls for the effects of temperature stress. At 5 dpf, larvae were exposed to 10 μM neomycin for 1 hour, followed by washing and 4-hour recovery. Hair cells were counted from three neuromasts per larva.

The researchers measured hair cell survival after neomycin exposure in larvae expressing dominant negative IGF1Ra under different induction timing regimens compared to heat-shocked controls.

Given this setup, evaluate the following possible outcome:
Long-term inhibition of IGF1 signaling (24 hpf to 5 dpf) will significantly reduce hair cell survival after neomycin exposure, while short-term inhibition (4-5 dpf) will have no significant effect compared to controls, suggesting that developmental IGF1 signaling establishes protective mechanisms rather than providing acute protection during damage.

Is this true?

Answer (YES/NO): NO